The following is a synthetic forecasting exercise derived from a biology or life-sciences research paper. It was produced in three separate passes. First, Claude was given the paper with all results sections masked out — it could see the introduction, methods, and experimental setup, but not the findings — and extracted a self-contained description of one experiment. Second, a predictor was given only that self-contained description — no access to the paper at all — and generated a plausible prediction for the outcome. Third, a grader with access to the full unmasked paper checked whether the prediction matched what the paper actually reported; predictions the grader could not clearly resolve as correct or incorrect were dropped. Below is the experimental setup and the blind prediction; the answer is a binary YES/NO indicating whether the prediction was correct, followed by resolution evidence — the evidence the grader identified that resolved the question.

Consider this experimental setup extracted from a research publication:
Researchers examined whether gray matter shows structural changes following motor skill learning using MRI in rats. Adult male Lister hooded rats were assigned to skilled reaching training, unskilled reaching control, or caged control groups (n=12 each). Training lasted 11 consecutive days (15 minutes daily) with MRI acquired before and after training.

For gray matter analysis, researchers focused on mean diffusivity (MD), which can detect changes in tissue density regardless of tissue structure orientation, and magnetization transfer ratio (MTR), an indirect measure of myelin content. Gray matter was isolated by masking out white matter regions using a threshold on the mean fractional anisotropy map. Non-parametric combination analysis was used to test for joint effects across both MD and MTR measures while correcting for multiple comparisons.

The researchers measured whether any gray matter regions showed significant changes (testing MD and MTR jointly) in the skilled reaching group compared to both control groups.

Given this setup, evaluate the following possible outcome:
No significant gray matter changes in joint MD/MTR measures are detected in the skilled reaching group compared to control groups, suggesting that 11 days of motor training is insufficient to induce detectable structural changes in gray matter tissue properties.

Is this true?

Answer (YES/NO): NO